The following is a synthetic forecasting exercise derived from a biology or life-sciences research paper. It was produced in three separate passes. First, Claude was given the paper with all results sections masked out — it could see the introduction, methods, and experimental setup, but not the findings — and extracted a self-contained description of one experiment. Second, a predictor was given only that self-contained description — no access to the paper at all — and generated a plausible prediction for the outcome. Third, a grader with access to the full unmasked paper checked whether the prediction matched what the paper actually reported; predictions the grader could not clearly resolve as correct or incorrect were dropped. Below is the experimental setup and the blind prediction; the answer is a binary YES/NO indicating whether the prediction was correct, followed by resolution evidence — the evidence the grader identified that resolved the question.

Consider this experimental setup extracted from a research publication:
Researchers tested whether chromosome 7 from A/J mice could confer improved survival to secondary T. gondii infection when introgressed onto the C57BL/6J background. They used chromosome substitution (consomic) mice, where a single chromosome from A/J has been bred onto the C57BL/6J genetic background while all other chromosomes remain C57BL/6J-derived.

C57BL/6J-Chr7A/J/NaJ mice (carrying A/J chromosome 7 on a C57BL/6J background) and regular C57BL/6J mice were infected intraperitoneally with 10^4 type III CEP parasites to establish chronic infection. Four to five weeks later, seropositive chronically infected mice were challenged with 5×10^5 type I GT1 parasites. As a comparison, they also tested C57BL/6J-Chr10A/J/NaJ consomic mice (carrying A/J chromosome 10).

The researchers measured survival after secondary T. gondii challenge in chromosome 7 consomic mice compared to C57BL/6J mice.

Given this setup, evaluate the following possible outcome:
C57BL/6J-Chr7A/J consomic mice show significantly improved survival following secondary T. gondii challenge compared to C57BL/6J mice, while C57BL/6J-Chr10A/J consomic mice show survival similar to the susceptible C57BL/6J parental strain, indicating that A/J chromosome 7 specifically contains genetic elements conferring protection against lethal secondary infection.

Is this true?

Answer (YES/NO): NO